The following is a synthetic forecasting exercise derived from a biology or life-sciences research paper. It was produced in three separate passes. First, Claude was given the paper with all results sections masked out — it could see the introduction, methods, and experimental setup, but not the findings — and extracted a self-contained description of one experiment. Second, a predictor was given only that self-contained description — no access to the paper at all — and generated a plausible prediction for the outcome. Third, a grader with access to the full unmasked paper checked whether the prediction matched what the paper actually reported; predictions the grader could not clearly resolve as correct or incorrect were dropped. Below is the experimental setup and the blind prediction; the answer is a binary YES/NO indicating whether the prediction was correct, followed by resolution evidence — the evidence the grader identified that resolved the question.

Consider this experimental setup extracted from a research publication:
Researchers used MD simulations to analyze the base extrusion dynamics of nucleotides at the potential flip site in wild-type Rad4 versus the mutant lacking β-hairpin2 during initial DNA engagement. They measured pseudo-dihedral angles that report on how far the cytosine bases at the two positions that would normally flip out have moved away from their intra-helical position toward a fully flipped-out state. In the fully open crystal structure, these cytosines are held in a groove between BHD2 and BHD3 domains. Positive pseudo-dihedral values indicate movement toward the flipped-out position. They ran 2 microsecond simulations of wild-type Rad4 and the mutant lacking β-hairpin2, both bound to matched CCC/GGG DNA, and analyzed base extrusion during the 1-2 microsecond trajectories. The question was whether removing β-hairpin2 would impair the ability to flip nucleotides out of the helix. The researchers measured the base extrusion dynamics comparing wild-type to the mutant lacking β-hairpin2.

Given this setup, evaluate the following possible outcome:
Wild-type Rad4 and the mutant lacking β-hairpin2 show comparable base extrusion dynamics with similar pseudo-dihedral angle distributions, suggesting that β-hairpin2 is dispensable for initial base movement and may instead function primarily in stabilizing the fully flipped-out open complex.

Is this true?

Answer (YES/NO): NO